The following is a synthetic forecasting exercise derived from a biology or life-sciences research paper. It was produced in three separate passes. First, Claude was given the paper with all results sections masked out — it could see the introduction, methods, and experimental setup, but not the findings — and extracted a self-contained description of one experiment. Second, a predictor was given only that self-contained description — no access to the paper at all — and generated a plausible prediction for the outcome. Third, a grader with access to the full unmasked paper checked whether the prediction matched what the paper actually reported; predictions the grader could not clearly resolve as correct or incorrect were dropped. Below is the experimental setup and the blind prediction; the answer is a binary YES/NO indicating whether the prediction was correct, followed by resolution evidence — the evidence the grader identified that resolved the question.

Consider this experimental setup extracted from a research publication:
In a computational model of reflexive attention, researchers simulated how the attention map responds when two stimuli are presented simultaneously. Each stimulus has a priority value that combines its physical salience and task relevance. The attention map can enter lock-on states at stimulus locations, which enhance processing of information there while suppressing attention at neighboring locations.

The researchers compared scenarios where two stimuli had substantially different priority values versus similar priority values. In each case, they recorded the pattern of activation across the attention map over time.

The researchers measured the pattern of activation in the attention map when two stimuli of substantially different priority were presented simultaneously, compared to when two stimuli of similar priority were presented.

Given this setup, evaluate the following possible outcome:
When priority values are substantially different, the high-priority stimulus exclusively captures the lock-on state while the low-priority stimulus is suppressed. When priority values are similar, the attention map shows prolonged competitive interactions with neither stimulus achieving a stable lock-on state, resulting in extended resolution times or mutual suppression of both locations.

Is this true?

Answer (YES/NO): NO